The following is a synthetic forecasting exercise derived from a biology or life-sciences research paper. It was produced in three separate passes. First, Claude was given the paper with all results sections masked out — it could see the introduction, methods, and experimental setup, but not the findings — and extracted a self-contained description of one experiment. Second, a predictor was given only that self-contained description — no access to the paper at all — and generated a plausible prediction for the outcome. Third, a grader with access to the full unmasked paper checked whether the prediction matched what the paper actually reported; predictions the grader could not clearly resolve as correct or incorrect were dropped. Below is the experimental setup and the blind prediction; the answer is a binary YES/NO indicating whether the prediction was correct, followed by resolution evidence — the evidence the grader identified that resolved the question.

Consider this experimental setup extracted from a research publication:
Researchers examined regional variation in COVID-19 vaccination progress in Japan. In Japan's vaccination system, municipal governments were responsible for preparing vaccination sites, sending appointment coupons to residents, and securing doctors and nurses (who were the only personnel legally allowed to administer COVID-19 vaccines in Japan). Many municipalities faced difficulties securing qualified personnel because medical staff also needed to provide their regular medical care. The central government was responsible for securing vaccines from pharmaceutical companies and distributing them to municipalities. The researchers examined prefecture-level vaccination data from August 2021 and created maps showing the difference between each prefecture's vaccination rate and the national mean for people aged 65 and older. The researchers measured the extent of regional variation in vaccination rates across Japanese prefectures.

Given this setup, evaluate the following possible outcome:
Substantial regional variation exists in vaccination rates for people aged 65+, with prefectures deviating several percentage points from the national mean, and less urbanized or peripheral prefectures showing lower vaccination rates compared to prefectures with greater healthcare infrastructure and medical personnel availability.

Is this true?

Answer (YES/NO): NO